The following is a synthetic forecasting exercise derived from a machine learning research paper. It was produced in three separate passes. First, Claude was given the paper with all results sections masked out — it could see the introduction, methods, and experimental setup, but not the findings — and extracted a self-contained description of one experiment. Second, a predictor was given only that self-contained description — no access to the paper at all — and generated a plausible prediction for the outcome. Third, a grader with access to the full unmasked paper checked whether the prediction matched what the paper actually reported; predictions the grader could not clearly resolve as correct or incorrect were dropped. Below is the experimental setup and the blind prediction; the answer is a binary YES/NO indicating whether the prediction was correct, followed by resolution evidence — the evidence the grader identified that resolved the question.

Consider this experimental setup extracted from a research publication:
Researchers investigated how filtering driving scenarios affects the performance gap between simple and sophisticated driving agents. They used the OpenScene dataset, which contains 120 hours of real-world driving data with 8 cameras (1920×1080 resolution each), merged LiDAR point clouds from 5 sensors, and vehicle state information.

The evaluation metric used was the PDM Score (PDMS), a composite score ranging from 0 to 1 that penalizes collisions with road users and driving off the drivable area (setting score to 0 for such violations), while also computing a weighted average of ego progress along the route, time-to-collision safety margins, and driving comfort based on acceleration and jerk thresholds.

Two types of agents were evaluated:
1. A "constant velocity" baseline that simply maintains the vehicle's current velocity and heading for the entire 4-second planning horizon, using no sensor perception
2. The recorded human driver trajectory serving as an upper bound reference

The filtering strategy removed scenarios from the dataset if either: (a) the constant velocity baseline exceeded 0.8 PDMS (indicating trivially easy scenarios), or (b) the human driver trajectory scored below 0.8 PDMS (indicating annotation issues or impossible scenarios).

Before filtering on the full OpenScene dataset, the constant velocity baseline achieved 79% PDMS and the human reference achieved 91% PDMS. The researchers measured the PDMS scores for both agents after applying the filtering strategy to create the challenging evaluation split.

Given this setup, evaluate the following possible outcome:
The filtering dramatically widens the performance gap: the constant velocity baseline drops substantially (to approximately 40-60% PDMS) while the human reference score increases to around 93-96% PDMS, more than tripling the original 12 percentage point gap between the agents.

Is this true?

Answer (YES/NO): NO